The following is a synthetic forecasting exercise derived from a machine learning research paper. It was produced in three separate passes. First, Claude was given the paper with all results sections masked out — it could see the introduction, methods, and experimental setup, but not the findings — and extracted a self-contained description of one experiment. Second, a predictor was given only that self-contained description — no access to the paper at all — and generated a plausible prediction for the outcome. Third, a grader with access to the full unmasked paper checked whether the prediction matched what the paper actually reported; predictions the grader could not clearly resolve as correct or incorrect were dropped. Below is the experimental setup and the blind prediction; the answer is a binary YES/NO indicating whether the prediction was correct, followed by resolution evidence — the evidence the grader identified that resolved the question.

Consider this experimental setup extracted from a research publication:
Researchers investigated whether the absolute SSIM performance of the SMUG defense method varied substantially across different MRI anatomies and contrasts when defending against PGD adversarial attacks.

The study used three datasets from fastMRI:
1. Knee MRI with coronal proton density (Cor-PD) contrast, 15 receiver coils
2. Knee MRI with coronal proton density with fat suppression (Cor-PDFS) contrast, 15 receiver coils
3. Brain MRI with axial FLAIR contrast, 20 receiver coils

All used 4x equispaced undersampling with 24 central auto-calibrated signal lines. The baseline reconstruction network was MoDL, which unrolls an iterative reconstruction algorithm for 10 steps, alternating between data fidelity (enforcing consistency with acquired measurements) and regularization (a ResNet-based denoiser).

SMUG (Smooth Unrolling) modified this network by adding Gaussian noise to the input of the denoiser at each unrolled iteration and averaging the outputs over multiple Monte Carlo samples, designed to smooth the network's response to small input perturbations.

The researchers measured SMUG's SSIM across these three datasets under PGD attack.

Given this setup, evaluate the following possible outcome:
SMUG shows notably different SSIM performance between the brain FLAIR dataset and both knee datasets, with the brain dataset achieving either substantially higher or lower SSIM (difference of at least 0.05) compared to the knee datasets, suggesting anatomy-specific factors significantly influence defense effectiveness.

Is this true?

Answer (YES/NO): YES